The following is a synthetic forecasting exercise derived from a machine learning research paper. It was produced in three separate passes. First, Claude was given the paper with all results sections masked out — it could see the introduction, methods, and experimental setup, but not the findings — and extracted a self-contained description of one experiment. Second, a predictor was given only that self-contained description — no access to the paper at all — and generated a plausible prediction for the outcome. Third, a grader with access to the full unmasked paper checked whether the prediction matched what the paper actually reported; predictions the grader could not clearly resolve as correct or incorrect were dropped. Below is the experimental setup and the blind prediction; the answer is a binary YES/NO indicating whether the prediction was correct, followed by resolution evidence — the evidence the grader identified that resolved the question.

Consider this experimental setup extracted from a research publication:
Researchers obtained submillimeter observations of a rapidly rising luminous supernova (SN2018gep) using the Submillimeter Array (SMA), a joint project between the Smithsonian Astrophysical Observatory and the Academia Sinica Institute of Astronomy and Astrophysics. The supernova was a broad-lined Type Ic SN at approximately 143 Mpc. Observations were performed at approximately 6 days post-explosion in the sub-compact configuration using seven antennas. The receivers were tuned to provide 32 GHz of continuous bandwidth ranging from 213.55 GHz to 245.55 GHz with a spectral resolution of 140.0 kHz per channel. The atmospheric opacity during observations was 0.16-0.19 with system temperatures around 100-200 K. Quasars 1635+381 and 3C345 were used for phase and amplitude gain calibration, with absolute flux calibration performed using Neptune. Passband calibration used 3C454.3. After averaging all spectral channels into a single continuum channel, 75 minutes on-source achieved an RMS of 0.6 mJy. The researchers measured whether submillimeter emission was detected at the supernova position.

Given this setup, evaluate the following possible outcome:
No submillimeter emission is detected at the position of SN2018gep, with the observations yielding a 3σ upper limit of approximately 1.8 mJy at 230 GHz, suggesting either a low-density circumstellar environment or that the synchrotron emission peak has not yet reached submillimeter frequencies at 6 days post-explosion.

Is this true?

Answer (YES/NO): YES